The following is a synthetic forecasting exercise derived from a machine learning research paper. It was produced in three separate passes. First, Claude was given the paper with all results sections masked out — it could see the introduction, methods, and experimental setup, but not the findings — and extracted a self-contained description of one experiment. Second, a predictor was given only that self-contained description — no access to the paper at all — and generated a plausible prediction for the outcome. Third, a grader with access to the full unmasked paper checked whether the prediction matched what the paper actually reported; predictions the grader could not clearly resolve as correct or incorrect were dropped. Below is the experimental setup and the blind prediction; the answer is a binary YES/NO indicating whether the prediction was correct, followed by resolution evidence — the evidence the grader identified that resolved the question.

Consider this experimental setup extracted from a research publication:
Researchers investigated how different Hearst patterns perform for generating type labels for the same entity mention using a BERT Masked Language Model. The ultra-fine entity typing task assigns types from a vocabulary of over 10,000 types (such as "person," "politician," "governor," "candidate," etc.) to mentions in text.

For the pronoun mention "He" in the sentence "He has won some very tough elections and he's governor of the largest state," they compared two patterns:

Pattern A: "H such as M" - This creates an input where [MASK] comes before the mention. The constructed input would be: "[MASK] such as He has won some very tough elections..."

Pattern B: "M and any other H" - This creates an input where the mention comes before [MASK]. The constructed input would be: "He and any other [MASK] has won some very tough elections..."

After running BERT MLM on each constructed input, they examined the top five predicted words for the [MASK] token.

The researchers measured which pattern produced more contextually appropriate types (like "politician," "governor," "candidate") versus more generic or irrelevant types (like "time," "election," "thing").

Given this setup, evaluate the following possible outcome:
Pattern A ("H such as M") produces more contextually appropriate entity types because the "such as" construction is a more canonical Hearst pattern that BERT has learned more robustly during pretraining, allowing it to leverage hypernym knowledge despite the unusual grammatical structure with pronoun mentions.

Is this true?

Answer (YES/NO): NO